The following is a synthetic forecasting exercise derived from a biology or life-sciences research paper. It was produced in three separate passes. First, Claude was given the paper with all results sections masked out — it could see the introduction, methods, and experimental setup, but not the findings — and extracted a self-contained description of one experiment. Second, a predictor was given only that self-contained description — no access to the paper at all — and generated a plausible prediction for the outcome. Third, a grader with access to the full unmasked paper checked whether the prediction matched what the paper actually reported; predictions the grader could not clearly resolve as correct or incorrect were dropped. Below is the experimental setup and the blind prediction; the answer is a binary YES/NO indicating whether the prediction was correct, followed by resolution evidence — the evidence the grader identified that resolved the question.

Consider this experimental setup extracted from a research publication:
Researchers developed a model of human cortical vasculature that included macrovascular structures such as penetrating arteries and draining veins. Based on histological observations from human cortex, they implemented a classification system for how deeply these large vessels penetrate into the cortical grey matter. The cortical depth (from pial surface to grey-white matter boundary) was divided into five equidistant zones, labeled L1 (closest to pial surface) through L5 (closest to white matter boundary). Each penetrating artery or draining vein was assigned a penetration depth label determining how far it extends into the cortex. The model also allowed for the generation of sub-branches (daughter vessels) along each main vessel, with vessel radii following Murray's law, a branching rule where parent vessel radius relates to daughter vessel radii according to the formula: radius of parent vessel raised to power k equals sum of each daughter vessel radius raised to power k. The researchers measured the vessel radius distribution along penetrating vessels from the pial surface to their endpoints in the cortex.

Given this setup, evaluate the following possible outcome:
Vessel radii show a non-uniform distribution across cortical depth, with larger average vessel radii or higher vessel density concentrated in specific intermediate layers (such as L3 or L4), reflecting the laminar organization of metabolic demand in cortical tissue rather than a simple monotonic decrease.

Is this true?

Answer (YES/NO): NO